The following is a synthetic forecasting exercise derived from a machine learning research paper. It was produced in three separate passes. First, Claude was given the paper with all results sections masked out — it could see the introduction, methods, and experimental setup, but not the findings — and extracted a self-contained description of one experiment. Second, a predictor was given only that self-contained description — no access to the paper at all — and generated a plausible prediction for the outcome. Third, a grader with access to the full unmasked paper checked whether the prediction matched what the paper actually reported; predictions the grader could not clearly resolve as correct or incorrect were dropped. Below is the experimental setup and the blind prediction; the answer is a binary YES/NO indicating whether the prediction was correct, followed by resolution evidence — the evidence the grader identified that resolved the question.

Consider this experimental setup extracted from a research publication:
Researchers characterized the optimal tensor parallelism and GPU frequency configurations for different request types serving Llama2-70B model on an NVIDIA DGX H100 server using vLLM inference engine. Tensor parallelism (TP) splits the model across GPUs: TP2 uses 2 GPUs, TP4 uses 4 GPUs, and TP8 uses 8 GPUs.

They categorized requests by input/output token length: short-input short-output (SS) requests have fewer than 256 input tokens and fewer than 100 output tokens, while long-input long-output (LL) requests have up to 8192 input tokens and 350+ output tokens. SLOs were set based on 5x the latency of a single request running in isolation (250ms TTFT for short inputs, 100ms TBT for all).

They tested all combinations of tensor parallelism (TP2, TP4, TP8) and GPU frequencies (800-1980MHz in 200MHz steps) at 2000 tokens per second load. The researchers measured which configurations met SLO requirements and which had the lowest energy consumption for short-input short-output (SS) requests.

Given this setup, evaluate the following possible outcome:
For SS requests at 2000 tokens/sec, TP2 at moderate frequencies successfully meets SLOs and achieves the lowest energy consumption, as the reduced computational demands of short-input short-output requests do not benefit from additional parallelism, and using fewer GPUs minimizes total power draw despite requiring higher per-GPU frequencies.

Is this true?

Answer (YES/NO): YES